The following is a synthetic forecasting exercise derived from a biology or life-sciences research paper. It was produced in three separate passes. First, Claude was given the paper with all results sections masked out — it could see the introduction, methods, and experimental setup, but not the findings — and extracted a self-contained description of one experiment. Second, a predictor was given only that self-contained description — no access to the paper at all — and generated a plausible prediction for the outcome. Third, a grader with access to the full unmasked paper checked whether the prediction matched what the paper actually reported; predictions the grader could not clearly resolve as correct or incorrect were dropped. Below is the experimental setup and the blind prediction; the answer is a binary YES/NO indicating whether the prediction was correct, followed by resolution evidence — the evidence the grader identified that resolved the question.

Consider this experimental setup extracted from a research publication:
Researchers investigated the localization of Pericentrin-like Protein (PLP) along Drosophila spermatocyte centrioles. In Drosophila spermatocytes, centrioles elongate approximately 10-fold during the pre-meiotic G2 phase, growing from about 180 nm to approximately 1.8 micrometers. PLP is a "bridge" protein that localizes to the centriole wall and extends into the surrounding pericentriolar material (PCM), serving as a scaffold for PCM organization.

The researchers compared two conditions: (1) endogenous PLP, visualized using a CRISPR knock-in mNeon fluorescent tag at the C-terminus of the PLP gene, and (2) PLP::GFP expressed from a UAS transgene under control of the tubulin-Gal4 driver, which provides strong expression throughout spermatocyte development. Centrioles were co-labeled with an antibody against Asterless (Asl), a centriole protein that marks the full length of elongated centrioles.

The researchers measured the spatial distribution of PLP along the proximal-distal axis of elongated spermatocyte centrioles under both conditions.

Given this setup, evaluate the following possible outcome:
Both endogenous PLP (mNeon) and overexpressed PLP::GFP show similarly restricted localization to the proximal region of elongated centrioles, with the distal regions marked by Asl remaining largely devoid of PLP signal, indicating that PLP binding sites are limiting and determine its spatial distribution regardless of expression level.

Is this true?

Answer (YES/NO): NO